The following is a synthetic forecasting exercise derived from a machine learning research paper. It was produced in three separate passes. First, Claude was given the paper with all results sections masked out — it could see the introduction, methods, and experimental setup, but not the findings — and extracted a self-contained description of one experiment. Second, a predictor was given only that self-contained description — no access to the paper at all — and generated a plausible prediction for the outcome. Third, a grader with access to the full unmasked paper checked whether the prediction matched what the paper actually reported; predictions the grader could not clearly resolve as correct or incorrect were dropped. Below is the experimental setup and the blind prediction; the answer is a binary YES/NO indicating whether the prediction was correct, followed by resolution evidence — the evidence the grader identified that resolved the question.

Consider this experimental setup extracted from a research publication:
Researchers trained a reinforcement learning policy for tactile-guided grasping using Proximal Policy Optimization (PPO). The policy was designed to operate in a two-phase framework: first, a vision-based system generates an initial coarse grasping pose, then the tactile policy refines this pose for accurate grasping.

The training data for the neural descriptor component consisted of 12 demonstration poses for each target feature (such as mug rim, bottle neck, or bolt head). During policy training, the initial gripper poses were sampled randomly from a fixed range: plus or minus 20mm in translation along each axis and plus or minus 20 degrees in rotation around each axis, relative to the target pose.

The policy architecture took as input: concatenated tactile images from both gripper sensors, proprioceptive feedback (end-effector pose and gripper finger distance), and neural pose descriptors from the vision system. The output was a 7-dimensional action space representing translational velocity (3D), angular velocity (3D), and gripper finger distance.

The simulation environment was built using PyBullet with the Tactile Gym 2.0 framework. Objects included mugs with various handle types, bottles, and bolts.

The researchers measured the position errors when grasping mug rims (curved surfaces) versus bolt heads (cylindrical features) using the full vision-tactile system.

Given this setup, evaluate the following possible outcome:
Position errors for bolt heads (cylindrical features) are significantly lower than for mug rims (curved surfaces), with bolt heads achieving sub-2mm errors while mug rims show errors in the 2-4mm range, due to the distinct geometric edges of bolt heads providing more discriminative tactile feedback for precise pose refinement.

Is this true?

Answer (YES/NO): NO